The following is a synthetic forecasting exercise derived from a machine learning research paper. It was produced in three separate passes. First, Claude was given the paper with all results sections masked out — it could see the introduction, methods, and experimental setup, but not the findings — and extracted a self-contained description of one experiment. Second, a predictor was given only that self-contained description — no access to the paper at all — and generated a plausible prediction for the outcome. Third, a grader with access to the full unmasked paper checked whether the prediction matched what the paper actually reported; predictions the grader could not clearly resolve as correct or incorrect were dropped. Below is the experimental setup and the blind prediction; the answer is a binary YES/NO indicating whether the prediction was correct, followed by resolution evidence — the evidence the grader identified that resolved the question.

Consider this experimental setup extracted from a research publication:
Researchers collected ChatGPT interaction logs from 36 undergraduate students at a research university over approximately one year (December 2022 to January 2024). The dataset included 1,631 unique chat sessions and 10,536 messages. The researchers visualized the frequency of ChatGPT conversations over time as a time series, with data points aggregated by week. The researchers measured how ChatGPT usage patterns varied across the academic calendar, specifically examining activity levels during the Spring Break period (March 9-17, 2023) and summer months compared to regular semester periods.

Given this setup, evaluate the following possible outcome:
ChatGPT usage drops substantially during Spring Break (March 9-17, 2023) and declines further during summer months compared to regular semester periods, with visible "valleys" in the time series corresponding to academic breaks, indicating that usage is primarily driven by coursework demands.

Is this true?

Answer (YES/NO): YES